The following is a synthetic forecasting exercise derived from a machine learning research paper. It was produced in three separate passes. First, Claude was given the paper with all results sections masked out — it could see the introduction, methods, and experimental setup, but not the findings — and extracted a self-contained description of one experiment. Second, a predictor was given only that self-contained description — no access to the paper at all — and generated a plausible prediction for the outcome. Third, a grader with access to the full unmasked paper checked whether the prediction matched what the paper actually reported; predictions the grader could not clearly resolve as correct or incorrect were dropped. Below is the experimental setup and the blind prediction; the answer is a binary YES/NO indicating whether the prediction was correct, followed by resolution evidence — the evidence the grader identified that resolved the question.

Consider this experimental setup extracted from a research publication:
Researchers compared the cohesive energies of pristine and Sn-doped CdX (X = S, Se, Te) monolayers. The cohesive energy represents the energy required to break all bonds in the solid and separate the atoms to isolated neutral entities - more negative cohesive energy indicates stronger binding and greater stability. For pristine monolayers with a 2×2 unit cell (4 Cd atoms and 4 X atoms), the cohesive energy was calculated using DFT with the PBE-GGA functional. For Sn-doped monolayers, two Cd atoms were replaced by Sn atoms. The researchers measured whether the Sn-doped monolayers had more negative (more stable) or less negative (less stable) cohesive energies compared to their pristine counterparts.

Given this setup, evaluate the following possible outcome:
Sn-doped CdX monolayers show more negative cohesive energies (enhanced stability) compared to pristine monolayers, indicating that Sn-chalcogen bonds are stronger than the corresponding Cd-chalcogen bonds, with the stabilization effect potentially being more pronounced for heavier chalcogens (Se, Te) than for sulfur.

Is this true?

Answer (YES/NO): NO